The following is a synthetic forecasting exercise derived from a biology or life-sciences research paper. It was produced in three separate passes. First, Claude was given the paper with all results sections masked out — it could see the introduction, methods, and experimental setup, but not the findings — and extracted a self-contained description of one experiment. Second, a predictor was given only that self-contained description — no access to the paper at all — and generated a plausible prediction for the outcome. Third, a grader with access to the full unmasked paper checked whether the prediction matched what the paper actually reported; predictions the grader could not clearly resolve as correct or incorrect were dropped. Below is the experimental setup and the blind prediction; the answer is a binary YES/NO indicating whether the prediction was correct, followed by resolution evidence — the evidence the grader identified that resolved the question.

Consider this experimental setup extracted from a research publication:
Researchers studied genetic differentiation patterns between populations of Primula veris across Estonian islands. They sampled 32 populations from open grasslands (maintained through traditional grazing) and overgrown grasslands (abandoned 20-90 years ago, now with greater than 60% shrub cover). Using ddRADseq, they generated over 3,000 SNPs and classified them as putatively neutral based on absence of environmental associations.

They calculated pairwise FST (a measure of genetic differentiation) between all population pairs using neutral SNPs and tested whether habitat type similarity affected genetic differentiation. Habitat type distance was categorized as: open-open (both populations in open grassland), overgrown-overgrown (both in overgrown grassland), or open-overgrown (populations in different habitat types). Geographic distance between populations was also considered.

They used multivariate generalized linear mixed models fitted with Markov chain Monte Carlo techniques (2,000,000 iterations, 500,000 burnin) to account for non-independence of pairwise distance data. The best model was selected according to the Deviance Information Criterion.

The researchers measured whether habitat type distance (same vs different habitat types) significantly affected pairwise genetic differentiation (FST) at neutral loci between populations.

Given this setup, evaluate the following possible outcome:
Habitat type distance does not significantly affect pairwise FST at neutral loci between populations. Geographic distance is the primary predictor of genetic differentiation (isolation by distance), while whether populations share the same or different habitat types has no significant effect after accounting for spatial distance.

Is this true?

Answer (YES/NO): YES